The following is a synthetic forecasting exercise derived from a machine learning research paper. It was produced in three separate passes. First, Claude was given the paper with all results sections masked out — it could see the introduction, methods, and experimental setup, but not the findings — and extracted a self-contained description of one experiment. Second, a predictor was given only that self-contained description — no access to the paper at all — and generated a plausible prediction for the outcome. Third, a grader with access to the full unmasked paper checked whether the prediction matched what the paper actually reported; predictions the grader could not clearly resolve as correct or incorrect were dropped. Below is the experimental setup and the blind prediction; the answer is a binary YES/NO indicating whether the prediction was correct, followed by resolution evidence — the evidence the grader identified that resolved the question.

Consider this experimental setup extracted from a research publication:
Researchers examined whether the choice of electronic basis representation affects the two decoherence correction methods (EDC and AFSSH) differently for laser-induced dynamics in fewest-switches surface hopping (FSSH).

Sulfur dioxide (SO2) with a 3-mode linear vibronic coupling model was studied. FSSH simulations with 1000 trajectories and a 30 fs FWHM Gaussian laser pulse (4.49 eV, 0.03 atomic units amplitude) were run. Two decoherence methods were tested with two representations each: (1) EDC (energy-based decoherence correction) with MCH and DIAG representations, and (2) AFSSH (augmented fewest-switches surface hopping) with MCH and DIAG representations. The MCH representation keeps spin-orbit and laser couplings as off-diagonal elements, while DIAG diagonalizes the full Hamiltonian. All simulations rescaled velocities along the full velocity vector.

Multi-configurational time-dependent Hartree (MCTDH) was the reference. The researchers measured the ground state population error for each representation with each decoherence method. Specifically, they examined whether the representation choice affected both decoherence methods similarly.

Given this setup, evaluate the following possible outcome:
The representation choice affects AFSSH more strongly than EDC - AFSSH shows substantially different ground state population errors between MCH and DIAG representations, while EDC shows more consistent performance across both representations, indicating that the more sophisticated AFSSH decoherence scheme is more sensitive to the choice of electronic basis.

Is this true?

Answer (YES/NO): YES